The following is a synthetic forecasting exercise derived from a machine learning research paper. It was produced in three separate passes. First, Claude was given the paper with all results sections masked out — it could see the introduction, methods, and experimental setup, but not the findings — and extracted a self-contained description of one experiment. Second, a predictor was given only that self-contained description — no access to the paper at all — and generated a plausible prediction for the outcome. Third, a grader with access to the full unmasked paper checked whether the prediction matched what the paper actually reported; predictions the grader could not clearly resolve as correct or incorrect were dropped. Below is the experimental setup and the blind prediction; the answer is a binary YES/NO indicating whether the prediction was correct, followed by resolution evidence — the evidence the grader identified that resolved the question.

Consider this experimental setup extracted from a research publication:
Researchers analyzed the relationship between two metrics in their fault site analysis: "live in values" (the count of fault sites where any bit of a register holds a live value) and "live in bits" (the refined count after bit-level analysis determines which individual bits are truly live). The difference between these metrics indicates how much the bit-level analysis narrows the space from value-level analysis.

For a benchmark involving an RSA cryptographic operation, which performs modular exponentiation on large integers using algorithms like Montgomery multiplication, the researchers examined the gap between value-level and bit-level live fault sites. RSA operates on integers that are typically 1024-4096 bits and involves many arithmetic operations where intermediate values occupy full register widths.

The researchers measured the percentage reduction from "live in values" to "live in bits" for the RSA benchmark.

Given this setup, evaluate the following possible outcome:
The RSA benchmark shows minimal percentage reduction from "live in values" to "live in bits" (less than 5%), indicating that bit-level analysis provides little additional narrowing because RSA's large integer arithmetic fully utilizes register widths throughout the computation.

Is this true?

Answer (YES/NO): YES